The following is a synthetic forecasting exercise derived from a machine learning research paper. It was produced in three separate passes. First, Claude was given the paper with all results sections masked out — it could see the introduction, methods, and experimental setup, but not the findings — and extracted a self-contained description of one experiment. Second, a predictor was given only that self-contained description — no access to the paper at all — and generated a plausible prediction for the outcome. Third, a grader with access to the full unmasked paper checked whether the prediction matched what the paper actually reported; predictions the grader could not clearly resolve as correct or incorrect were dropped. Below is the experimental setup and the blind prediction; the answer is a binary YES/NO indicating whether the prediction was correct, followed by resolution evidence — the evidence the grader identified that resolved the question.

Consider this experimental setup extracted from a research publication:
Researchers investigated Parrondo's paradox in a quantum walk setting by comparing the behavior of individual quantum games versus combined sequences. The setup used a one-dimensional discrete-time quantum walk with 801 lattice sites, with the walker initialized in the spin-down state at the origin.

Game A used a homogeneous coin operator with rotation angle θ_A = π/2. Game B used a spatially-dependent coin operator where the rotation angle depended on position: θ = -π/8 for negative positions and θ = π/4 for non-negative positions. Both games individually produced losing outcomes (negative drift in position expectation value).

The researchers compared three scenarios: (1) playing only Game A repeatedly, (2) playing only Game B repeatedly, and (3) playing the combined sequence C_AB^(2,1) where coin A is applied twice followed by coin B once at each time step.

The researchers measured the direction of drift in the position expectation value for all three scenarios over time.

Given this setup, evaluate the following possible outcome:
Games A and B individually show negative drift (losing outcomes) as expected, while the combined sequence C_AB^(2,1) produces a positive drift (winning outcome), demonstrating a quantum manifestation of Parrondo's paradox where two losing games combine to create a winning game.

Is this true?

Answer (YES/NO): YES